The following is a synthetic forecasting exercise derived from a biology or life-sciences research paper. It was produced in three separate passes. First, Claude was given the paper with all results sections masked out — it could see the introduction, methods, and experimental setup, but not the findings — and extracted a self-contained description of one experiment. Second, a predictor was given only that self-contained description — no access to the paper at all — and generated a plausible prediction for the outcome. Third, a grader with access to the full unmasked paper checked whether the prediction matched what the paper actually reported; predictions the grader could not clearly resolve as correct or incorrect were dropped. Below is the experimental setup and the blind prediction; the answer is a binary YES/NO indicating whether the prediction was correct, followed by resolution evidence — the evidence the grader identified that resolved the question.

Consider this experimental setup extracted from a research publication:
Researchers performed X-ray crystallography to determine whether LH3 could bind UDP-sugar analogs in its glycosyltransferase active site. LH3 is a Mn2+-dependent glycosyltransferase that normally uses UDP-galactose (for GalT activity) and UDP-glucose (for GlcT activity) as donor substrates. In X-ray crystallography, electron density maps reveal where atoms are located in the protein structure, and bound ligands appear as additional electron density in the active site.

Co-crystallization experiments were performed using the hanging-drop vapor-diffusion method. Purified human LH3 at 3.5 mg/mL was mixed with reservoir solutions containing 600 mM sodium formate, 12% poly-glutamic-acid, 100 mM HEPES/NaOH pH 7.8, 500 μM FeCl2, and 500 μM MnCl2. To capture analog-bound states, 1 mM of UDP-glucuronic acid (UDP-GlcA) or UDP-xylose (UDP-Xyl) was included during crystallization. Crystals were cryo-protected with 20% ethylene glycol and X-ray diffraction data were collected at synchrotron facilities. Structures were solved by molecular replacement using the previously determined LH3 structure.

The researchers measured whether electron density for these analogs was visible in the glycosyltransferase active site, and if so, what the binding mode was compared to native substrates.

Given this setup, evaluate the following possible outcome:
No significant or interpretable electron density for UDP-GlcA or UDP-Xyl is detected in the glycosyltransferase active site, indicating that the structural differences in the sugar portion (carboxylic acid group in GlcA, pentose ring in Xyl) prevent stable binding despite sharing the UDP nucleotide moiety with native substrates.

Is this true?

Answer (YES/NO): NO